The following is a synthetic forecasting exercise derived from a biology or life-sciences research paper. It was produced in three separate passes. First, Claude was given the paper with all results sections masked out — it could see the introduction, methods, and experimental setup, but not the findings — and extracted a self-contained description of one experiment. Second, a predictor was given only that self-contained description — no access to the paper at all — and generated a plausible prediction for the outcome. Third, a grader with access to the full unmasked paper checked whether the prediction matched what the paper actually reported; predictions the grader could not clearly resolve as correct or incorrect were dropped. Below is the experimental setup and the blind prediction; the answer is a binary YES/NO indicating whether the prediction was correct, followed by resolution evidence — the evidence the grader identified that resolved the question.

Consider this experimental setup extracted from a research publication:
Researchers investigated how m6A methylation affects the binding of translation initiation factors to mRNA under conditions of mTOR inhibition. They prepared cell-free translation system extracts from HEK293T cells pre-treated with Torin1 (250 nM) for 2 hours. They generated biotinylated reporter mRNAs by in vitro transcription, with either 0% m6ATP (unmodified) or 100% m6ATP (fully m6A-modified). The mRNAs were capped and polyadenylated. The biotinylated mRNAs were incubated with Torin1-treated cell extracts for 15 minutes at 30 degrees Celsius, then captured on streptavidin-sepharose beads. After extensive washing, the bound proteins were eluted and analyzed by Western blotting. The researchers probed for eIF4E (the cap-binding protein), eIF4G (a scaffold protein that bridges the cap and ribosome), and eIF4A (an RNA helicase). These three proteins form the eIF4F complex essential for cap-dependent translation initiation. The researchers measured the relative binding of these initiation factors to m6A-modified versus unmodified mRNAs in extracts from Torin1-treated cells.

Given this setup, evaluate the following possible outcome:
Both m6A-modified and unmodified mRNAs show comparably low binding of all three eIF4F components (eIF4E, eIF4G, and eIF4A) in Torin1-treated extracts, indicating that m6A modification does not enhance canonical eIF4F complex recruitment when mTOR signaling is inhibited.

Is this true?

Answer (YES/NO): NO